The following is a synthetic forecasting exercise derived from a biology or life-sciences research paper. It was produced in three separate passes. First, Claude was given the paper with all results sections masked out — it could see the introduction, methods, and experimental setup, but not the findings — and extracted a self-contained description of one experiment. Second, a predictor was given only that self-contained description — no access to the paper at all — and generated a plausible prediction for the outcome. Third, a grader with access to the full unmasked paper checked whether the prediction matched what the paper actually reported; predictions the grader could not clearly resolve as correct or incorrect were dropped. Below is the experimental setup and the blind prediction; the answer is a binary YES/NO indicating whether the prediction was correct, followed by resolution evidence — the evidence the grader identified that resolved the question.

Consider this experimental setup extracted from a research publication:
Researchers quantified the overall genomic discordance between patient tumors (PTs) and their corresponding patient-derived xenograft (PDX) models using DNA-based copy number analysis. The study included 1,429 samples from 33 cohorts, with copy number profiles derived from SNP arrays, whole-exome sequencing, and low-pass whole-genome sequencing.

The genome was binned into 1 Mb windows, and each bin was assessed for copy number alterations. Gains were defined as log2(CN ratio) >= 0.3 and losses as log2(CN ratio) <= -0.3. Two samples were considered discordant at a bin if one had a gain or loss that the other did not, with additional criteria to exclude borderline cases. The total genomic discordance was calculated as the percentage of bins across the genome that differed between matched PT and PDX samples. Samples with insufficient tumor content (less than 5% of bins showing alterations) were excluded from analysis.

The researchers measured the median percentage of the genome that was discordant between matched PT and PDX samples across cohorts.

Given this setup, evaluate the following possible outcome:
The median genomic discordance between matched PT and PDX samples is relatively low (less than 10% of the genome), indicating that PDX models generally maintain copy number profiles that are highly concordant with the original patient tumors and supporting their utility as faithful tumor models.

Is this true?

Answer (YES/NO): NO